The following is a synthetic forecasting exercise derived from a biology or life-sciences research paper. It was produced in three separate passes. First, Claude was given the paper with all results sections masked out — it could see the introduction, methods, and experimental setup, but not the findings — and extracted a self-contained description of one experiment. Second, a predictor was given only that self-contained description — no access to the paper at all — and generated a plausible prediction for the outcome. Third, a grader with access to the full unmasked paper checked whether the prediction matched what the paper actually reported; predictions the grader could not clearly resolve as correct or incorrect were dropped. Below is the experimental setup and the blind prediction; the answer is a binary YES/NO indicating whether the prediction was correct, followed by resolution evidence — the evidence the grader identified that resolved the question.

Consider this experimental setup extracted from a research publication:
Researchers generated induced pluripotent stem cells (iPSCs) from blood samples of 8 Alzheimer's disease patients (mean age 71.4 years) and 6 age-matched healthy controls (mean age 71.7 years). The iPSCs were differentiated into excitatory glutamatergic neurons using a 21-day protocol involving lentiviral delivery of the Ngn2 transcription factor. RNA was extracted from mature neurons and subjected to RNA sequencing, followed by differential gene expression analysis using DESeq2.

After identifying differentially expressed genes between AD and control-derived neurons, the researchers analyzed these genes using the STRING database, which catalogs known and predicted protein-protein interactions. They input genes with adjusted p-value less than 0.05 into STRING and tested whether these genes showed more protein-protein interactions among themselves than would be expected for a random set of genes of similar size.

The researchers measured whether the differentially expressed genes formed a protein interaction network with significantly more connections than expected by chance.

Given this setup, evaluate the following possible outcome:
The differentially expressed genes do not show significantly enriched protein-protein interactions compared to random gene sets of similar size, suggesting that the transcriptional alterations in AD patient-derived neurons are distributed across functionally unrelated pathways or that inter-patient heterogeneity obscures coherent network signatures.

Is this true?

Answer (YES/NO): NO